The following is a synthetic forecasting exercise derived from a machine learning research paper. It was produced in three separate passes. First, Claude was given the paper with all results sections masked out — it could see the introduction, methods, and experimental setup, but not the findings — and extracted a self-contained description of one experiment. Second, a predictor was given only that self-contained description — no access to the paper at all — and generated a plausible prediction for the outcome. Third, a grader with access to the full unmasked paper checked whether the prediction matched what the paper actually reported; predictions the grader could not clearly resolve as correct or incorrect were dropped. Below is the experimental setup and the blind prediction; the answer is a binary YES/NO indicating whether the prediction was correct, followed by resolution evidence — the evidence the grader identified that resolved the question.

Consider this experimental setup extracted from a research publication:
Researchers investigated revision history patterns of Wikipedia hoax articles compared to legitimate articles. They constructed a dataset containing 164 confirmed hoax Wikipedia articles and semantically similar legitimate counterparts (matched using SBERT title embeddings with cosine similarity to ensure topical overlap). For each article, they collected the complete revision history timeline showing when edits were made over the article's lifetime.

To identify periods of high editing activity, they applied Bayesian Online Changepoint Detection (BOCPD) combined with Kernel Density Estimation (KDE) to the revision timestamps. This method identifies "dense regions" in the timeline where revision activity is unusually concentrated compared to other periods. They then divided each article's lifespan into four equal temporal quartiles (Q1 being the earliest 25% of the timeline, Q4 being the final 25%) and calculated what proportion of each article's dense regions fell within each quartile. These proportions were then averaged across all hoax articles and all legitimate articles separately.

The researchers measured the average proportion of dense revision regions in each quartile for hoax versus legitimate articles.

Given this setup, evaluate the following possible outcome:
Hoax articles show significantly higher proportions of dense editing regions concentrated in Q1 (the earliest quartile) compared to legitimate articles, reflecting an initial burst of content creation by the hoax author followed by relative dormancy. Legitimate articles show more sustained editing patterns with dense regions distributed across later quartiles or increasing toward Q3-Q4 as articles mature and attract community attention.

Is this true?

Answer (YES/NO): NO